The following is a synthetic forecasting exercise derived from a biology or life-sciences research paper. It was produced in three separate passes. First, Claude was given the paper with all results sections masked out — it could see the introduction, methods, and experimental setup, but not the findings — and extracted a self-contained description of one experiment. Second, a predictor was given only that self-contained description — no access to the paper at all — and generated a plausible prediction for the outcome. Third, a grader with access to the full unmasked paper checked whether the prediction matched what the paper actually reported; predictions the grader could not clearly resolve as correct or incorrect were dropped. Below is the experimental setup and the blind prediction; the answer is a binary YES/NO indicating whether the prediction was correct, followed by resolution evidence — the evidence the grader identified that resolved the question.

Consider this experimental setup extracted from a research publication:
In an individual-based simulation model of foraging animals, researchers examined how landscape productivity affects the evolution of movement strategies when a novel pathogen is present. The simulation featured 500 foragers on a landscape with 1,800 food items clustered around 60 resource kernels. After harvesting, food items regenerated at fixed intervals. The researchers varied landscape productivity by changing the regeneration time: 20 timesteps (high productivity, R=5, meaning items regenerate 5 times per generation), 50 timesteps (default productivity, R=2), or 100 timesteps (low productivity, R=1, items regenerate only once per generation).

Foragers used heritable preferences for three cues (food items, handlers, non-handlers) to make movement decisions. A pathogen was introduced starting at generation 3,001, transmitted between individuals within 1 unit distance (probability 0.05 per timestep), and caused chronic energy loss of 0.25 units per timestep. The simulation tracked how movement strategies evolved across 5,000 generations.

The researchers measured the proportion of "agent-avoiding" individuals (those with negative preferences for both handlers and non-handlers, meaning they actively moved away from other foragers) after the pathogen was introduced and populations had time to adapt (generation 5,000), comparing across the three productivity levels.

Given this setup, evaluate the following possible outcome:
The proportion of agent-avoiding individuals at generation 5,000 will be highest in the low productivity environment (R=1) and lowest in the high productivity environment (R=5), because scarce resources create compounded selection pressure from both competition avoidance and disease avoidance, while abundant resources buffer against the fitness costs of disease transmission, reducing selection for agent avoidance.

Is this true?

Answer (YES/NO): YES